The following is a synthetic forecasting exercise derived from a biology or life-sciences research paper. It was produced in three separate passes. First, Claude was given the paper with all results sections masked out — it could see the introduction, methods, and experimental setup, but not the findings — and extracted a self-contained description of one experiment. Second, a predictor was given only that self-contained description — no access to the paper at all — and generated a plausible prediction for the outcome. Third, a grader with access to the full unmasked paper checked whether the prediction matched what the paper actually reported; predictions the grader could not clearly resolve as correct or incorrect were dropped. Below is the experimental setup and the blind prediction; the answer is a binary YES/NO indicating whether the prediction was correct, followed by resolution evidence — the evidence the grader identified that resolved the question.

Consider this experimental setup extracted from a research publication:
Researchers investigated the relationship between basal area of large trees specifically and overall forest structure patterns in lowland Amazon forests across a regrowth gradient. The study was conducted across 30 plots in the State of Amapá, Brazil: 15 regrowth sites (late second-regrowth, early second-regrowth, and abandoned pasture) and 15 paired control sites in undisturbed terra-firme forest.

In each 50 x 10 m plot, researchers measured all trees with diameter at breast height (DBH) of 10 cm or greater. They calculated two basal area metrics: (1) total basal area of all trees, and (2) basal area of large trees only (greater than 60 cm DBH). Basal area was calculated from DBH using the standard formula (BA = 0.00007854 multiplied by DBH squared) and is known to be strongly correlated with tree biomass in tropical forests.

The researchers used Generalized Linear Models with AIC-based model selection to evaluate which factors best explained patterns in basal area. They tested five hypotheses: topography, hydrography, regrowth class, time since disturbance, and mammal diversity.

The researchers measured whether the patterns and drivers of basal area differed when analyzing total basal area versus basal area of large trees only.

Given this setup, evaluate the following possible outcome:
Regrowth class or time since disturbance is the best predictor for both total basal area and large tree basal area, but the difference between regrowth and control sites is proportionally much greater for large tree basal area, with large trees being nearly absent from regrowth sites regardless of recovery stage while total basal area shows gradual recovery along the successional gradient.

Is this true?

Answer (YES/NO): NO